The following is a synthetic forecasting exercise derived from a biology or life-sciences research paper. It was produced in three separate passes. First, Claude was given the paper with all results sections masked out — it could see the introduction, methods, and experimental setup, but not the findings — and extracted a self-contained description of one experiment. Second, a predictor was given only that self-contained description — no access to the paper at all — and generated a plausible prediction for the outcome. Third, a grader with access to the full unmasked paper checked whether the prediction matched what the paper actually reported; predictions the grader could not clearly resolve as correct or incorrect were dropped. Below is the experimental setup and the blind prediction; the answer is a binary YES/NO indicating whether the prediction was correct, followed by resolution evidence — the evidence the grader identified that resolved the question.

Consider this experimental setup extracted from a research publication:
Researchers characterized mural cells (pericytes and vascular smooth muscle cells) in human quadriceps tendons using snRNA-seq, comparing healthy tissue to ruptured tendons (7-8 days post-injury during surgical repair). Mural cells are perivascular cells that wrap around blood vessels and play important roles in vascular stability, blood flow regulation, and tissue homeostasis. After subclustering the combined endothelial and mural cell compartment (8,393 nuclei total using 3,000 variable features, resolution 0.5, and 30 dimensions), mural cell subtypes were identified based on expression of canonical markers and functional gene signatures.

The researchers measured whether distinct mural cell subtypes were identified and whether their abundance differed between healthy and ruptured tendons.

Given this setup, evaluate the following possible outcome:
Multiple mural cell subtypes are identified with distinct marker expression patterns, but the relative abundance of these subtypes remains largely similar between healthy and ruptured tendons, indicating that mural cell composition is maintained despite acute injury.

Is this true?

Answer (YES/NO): NO